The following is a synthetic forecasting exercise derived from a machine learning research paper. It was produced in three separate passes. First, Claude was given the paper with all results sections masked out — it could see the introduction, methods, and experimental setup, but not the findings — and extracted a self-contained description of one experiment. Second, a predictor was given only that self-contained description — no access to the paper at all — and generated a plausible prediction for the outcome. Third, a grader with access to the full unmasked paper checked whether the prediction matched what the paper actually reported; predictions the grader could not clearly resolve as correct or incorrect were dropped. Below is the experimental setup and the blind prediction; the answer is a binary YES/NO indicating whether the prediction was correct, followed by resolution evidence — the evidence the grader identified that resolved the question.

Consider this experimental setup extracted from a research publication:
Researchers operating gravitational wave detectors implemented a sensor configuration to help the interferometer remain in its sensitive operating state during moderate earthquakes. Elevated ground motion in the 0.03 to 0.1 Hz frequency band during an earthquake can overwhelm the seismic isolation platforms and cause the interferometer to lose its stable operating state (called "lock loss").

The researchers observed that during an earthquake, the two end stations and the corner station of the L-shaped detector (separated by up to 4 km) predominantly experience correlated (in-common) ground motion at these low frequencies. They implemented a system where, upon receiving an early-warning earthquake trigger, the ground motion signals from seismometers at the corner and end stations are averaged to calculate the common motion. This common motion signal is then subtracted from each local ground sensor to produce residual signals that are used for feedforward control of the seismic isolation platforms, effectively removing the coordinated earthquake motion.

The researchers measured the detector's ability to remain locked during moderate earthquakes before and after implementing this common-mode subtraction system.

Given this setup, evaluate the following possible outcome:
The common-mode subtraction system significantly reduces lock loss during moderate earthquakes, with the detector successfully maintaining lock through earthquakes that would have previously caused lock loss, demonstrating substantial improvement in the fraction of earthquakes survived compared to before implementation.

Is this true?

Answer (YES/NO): YES